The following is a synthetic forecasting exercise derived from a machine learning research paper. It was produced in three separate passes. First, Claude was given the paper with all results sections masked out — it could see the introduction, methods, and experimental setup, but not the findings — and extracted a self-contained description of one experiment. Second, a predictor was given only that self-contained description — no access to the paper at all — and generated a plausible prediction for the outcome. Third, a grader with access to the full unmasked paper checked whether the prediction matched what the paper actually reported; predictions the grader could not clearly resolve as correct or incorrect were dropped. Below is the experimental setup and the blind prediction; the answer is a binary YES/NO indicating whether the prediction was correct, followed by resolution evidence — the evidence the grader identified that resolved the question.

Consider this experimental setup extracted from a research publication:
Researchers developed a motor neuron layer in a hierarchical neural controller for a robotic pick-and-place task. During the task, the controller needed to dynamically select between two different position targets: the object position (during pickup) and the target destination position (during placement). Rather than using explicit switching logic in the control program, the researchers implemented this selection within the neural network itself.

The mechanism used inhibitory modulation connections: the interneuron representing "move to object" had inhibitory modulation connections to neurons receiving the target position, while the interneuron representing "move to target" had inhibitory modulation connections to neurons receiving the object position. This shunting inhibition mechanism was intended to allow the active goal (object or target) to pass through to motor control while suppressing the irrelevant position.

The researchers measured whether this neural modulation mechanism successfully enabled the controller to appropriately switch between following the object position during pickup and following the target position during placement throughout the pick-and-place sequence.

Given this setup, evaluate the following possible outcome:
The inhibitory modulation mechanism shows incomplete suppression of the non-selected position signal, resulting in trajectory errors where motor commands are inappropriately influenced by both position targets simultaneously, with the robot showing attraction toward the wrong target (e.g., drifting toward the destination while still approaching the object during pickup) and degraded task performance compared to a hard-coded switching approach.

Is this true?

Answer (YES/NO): NO